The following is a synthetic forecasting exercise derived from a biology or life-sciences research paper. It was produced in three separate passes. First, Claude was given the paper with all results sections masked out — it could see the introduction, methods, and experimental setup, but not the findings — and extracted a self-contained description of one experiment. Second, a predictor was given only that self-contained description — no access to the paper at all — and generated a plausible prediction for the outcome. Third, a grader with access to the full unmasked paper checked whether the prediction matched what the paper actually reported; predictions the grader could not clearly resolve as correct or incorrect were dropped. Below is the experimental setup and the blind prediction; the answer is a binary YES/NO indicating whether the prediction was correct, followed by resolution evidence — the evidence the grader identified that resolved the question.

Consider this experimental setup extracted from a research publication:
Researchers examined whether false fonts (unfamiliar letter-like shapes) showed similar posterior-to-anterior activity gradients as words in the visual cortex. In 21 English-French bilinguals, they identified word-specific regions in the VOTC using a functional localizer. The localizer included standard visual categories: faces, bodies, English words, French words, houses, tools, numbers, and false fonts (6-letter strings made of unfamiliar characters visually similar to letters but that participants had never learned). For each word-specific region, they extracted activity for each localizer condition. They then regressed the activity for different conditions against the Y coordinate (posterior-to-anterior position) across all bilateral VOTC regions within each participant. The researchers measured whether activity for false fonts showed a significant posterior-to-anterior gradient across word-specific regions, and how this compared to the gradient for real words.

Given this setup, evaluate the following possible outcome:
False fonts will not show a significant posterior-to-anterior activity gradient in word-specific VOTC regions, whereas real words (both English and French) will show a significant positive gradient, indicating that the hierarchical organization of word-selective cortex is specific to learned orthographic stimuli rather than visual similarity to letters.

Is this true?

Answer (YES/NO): NO